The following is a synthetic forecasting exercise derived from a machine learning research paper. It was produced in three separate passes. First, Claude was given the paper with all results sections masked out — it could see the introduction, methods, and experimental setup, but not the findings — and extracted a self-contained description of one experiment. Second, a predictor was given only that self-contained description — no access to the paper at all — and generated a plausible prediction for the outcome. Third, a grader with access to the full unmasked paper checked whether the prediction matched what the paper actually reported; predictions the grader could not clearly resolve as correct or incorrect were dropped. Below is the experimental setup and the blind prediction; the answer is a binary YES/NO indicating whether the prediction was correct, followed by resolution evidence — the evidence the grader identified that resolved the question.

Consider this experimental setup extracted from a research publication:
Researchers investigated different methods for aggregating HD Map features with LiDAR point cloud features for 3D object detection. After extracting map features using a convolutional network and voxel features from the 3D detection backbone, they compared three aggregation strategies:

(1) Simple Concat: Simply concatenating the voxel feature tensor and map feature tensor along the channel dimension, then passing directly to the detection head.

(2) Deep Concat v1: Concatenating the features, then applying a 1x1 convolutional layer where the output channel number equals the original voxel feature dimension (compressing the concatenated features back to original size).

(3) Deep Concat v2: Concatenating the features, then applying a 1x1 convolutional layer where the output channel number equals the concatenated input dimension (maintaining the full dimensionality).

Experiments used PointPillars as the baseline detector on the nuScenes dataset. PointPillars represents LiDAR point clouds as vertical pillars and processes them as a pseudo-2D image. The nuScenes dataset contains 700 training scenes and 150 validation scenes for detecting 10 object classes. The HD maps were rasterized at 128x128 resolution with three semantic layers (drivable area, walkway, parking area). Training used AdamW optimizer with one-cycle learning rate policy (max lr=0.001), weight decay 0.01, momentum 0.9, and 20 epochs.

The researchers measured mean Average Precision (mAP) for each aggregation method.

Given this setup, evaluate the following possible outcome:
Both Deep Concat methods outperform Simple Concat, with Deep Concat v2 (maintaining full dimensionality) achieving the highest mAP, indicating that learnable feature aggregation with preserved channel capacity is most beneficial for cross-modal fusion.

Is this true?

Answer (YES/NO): YES